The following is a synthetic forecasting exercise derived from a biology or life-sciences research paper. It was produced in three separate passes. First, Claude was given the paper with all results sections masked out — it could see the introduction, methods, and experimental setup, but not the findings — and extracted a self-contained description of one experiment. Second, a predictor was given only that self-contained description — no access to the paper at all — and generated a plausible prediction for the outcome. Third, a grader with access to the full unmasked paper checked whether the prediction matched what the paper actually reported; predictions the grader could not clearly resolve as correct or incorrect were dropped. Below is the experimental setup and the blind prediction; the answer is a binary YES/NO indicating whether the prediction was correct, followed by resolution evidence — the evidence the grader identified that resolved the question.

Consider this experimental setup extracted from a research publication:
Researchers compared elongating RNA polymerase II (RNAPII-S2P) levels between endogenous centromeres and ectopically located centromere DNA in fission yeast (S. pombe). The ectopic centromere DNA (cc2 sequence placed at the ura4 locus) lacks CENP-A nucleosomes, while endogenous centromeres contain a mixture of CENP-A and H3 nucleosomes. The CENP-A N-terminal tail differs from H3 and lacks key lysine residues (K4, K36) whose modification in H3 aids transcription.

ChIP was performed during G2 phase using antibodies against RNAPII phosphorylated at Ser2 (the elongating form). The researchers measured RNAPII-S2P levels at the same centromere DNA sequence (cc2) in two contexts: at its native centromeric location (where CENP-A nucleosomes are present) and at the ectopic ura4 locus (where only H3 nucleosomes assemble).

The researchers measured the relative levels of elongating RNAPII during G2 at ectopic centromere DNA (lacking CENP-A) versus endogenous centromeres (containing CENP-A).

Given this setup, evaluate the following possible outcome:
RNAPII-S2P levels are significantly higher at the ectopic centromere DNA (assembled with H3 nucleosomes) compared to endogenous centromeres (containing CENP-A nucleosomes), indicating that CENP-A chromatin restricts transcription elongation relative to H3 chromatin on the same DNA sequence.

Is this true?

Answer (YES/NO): YES